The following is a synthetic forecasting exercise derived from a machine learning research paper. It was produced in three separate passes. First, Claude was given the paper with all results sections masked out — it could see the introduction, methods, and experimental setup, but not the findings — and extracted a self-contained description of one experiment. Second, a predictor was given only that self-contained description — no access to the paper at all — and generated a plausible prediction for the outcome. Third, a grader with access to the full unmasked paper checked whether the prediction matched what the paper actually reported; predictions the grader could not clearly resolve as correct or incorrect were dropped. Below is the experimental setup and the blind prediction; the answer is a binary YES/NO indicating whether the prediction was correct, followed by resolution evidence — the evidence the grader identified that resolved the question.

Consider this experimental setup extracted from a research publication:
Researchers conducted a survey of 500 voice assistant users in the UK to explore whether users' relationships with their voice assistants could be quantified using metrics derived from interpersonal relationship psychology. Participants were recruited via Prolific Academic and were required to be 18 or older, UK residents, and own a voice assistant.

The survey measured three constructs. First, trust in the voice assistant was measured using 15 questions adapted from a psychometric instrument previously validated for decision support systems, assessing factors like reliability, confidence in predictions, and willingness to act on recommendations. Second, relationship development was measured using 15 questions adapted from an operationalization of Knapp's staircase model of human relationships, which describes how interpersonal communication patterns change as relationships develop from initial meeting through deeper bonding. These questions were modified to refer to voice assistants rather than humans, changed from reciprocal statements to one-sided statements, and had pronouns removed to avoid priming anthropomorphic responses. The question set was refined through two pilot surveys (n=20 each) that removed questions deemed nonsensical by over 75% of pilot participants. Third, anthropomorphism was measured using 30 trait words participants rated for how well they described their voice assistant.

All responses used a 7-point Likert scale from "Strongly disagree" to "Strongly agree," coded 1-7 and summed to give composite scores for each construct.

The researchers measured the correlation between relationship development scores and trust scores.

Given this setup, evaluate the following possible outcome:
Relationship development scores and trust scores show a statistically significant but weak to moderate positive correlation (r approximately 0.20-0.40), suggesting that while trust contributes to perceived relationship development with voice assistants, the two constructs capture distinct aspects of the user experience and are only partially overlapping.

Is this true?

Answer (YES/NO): NO